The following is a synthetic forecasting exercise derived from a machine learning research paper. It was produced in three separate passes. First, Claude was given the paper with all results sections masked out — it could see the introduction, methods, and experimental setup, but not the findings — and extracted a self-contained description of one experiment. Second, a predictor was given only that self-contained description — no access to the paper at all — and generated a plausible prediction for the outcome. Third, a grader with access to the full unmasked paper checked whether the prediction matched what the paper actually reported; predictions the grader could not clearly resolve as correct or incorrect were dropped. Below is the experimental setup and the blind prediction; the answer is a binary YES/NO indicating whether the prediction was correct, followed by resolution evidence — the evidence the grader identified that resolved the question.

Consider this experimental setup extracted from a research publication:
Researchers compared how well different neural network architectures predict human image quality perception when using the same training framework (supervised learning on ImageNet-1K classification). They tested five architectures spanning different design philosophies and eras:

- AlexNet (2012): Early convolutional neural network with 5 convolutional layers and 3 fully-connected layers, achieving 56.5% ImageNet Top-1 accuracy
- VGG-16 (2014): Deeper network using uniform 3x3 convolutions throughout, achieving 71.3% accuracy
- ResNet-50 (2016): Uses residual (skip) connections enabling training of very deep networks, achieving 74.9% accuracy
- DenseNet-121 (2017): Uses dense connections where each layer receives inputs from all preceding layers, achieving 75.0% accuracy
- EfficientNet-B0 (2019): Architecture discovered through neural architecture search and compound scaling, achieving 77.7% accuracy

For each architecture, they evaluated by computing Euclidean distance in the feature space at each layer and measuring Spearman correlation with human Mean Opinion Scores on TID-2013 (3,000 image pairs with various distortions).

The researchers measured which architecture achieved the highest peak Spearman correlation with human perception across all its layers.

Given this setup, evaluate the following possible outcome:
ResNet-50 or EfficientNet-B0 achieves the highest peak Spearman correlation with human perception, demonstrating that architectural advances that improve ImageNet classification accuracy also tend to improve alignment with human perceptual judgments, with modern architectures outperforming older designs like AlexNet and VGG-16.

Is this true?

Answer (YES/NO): NO